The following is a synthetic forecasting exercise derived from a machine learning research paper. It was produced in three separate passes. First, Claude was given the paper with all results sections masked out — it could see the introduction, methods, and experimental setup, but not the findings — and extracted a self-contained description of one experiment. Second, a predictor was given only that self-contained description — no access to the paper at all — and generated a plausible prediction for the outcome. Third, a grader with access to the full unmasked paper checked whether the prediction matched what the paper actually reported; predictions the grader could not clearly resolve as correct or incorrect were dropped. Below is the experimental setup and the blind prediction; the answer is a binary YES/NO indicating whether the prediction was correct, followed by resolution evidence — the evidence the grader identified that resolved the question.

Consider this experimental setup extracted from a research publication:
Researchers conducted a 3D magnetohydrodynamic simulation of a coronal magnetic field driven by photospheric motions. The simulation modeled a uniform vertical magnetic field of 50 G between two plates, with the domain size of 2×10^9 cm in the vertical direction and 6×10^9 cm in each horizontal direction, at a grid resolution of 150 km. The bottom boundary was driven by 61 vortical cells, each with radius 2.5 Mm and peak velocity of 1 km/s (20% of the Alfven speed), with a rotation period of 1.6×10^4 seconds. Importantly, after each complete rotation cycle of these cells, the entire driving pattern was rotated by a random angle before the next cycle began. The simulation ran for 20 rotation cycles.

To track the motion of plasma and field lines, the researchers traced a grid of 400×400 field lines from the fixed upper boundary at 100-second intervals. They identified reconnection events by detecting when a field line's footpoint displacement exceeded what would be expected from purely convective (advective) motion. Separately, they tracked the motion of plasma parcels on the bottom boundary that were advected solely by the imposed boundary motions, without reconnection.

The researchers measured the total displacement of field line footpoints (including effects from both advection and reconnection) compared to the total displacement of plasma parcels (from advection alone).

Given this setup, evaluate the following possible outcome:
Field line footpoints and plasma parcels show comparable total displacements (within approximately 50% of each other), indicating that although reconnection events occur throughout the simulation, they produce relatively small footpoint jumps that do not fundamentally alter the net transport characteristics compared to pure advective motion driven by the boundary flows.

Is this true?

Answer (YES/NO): NO